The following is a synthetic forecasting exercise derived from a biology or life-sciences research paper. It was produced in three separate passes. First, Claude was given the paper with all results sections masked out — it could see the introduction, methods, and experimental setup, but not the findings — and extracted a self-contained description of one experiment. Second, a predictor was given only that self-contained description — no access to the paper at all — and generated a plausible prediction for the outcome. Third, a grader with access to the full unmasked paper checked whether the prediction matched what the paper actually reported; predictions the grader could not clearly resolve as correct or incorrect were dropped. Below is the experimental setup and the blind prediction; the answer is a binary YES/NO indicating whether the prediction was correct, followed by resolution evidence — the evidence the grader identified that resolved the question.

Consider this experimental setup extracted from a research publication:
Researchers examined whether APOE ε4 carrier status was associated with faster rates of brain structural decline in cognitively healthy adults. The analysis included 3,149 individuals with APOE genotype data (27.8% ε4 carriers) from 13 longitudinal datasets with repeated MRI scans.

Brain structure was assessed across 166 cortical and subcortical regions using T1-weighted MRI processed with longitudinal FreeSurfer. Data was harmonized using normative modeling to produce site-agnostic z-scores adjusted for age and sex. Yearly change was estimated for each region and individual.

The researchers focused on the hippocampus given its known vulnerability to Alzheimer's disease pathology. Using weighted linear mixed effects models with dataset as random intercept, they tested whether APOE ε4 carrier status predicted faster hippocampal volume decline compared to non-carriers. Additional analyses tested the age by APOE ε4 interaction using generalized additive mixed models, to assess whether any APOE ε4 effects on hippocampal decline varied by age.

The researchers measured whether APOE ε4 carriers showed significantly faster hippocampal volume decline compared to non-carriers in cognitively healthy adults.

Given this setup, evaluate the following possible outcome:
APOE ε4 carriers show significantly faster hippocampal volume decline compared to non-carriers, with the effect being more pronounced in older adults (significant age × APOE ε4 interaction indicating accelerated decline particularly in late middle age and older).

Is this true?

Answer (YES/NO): NO